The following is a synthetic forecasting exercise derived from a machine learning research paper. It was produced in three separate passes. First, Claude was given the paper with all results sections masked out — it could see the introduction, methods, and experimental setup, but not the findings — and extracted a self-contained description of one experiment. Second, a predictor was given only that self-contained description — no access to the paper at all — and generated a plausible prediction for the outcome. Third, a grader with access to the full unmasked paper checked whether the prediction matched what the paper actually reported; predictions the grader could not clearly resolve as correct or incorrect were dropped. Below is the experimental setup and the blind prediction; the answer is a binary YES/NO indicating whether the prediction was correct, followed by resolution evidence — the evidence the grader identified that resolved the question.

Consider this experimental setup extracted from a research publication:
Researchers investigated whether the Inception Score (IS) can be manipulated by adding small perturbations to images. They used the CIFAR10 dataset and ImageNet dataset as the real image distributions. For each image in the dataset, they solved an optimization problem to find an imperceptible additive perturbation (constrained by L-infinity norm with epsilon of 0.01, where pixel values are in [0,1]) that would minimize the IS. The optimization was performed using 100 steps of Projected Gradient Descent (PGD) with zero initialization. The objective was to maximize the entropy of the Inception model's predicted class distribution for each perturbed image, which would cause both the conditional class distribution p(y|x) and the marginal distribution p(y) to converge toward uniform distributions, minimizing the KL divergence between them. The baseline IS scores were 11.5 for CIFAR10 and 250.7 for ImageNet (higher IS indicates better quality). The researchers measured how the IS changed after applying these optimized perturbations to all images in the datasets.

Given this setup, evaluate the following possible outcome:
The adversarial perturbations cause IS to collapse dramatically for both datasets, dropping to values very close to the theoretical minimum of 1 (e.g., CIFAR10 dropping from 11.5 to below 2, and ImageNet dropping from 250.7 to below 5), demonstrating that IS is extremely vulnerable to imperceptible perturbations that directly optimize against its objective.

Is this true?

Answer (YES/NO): NO